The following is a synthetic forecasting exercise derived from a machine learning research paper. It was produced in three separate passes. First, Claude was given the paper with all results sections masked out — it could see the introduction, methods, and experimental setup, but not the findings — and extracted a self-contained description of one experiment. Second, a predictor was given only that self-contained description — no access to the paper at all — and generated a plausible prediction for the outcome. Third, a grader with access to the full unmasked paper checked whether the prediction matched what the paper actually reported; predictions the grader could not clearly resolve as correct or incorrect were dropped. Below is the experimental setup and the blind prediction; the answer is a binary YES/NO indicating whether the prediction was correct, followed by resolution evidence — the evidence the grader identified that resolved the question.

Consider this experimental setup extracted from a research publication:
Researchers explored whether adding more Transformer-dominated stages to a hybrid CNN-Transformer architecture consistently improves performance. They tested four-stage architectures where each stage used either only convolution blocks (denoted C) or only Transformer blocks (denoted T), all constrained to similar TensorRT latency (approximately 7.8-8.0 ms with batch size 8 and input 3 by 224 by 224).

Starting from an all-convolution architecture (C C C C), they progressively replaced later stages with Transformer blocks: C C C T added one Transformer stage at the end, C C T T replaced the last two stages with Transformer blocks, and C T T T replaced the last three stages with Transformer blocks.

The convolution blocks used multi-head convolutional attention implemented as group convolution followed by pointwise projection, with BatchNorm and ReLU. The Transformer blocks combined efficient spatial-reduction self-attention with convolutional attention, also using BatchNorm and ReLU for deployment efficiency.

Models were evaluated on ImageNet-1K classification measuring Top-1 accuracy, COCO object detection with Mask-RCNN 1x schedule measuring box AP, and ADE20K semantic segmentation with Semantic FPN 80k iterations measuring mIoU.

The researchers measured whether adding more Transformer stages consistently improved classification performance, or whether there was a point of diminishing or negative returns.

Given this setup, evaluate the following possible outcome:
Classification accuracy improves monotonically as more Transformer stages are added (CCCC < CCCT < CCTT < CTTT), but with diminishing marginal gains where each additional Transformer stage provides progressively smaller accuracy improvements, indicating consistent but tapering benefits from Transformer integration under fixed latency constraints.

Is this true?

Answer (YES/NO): NO